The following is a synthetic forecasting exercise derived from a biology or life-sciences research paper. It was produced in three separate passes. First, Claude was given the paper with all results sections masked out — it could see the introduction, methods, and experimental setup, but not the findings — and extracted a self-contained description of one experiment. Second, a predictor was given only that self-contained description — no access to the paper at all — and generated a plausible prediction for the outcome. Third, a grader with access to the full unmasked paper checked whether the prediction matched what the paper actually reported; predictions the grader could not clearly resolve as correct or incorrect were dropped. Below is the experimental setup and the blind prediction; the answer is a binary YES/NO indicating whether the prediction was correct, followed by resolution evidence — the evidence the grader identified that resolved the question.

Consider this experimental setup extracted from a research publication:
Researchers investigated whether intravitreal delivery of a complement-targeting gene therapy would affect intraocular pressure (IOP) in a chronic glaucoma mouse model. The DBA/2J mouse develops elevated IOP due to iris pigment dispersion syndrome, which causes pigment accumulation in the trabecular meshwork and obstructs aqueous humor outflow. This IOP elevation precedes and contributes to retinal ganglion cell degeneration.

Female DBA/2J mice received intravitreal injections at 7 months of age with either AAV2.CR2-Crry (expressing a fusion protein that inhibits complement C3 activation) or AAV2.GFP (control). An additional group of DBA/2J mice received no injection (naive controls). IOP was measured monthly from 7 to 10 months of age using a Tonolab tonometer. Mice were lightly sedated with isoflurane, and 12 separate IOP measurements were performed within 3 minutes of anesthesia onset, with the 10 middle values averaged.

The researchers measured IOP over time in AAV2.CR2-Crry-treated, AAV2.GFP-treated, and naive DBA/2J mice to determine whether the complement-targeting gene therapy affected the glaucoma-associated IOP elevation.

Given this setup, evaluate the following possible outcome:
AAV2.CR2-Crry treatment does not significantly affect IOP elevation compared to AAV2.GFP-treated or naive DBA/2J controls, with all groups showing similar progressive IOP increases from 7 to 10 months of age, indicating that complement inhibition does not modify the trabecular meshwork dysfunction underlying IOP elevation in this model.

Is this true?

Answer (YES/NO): YES